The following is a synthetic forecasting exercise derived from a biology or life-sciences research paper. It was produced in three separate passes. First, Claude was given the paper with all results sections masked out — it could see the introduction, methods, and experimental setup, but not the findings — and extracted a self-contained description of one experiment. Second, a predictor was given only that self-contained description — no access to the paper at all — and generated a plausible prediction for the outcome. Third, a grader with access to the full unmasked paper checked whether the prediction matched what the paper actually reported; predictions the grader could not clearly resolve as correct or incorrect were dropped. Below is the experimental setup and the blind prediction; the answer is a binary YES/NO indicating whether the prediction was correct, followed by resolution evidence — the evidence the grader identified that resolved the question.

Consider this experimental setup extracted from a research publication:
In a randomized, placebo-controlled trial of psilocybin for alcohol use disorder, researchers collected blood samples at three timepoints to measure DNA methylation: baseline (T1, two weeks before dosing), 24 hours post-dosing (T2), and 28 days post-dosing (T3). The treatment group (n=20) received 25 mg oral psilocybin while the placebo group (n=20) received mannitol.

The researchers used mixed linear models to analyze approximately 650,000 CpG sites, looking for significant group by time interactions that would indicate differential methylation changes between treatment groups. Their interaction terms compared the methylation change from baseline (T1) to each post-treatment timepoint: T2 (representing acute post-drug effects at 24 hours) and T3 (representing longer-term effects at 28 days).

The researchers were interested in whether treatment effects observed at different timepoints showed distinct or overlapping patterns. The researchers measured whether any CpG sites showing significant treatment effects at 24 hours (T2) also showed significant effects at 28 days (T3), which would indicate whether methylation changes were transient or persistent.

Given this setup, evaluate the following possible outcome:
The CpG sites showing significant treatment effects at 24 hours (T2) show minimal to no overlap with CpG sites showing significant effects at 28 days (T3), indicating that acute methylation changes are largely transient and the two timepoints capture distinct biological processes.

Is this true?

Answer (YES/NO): YES